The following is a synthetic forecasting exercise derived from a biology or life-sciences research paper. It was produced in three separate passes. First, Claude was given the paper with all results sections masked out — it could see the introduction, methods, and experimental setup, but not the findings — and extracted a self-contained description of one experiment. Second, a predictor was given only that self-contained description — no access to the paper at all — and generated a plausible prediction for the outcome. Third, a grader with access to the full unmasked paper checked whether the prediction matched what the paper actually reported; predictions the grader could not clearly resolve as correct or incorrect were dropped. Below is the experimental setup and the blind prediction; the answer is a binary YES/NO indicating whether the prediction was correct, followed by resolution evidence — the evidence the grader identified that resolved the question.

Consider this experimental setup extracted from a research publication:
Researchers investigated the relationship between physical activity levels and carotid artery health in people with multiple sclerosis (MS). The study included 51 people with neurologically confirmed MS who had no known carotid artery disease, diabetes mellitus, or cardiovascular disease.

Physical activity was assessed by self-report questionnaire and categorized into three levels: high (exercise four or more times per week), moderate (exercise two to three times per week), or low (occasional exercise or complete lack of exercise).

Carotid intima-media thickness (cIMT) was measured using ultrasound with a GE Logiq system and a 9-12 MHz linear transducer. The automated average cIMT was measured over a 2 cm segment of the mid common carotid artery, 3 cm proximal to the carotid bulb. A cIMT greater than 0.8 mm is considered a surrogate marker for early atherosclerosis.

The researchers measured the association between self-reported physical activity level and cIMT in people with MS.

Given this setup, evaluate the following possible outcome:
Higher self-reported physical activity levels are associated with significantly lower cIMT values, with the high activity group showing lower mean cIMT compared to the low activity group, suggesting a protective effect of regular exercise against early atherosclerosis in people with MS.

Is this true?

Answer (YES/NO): YES